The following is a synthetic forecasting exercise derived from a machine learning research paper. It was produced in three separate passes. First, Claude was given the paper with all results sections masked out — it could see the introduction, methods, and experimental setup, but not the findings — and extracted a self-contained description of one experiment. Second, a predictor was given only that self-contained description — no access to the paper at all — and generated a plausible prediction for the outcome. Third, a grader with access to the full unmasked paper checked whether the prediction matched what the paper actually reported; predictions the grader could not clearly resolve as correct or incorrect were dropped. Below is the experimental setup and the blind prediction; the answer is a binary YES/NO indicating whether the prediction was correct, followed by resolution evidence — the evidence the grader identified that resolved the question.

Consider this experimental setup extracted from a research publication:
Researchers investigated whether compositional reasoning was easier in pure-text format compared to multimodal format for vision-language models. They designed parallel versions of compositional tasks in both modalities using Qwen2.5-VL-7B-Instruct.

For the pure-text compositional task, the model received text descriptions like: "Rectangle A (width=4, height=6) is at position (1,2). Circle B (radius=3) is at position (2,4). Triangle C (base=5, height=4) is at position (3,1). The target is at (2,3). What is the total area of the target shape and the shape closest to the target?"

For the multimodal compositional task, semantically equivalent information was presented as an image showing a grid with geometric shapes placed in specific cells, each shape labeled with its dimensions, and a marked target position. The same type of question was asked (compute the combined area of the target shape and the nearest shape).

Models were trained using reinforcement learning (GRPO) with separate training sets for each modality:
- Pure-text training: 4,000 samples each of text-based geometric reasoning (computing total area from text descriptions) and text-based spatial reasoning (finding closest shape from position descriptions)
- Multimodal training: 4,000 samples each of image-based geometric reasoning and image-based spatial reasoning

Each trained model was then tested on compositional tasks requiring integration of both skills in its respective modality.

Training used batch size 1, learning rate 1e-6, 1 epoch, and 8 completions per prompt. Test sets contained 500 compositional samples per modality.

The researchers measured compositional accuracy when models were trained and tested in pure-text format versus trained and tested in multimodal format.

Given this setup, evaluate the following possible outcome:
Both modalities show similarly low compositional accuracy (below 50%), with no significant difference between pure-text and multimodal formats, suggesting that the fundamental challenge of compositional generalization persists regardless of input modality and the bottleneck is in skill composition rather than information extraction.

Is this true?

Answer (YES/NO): NO